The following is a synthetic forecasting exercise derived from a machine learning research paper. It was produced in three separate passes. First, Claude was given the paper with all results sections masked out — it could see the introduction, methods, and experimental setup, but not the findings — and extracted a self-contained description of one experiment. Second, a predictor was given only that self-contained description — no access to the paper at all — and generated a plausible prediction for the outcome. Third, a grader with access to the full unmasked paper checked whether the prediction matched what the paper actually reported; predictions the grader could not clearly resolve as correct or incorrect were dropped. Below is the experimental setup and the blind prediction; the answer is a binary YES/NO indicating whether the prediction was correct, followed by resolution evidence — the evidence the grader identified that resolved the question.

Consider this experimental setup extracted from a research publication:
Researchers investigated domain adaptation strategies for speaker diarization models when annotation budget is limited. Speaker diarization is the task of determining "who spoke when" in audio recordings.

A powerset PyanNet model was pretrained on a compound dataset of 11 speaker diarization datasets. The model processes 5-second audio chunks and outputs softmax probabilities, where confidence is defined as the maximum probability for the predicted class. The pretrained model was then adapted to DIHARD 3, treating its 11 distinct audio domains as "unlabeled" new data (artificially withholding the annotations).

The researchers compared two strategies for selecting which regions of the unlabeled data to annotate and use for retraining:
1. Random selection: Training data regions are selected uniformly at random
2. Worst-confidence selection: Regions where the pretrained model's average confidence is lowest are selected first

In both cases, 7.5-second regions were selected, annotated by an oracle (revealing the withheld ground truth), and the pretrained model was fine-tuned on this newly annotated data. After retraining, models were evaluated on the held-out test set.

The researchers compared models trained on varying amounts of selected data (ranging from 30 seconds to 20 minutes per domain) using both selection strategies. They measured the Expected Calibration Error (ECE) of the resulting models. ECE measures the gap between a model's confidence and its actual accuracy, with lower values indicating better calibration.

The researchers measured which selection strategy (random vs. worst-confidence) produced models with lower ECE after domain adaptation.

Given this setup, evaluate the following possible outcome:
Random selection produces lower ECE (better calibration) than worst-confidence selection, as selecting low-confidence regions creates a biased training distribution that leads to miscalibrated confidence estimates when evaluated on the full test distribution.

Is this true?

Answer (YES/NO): NO